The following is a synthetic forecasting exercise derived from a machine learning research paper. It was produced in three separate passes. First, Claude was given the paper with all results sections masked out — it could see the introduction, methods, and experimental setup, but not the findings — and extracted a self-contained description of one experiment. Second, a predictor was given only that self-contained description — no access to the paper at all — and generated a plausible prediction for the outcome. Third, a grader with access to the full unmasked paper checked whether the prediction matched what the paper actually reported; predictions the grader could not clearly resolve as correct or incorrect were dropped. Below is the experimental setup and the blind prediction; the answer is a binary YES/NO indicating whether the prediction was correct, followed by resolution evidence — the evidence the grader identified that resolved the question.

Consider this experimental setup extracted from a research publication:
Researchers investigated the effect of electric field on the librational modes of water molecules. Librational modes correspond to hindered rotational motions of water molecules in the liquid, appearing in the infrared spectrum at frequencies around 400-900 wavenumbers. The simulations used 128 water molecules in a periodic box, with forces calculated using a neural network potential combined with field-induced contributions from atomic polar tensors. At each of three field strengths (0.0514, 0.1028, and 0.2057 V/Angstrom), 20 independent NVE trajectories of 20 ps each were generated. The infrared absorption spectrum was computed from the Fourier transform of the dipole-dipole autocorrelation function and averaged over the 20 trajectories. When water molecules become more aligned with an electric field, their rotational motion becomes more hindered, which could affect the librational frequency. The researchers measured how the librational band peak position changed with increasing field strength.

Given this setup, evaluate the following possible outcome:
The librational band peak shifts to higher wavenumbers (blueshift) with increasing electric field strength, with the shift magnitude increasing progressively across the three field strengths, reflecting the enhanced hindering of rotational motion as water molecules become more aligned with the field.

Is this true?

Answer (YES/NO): YES